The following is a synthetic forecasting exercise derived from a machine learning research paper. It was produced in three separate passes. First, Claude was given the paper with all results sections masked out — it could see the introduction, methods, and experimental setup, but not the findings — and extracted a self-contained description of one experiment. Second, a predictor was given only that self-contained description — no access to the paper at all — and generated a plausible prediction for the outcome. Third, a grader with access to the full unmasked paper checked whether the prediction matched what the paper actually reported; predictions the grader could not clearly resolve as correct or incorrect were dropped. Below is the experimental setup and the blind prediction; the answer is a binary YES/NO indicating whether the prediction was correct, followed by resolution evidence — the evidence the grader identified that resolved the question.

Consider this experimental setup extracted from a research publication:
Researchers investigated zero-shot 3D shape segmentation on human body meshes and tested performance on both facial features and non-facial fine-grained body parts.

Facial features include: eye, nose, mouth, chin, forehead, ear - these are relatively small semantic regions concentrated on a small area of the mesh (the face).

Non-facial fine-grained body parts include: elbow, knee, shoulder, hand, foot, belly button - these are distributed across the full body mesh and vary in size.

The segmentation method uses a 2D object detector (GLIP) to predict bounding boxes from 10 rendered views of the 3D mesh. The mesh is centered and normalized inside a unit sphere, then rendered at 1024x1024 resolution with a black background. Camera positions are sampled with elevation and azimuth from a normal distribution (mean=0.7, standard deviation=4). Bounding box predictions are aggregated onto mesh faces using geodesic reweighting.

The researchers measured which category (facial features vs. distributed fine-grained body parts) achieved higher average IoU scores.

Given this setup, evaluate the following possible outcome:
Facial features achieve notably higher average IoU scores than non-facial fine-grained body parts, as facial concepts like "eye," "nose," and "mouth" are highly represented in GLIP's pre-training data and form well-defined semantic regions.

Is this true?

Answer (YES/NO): YES